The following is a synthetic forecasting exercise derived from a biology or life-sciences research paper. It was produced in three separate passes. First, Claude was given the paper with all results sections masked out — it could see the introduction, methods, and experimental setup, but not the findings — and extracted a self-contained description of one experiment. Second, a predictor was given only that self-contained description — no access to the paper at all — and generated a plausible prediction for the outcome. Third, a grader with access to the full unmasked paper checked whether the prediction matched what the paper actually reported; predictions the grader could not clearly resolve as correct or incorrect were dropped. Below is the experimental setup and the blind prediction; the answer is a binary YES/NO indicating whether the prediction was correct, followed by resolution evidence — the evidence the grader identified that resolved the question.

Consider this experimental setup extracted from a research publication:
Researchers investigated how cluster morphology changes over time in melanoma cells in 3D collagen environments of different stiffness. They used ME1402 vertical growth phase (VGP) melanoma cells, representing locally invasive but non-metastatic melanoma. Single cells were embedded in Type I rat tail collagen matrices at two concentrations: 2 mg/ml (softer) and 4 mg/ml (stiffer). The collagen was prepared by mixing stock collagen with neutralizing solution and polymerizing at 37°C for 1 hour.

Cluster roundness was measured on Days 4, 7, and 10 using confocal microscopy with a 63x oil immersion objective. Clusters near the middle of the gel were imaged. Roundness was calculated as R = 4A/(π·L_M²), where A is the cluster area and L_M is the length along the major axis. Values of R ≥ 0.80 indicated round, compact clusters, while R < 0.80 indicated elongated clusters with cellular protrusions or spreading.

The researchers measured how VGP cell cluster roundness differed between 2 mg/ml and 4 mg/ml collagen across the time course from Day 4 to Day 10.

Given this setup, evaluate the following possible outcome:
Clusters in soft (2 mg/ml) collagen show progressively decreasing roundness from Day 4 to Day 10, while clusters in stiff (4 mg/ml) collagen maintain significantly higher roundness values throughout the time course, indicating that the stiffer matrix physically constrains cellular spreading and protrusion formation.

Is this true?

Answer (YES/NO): NO